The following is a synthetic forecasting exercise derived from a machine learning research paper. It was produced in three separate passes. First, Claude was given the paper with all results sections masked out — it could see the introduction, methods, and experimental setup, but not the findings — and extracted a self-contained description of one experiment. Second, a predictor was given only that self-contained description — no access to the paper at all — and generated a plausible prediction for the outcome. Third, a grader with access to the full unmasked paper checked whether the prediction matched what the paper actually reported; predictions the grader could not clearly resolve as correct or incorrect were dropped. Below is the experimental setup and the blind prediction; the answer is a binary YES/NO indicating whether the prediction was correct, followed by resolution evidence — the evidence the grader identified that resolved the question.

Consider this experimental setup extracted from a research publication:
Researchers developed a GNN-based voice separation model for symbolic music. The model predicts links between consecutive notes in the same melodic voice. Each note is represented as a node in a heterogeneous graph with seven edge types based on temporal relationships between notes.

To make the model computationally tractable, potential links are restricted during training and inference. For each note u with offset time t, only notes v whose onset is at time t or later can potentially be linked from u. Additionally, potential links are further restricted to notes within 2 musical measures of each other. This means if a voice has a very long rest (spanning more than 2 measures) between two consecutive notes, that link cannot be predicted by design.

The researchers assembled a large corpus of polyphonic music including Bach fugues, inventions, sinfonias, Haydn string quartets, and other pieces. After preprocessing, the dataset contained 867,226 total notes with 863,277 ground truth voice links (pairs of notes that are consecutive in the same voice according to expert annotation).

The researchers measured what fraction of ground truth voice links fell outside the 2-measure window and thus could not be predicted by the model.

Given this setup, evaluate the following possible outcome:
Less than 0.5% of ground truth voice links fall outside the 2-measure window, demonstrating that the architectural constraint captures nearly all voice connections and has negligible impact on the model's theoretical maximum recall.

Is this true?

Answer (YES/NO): YES